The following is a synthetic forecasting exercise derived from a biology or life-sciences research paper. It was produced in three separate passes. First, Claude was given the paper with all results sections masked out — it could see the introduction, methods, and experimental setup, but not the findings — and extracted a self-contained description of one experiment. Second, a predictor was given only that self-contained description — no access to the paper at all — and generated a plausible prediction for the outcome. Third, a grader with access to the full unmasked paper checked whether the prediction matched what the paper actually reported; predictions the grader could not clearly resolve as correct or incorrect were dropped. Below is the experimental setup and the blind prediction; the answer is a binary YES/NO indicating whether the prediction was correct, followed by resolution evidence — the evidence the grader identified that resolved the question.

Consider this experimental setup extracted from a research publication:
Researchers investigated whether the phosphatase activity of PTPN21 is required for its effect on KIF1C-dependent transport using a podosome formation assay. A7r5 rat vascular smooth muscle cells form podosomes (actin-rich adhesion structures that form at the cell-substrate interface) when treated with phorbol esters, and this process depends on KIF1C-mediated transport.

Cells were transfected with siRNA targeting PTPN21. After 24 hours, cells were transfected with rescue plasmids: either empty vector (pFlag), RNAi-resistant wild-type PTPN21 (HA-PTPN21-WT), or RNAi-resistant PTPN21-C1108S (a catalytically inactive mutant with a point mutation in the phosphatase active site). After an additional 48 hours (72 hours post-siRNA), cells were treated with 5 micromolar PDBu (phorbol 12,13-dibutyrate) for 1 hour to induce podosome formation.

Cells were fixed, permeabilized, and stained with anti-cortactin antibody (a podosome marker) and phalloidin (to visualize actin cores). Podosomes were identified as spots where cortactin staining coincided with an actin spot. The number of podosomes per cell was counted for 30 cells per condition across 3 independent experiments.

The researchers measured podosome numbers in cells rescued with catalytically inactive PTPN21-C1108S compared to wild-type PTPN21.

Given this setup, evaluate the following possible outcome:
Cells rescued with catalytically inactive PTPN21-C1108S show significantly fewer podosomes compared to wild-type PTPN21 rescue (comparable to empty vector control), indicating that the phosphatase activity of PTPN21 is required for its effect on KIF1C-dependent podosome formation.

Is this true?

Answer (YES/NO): NO